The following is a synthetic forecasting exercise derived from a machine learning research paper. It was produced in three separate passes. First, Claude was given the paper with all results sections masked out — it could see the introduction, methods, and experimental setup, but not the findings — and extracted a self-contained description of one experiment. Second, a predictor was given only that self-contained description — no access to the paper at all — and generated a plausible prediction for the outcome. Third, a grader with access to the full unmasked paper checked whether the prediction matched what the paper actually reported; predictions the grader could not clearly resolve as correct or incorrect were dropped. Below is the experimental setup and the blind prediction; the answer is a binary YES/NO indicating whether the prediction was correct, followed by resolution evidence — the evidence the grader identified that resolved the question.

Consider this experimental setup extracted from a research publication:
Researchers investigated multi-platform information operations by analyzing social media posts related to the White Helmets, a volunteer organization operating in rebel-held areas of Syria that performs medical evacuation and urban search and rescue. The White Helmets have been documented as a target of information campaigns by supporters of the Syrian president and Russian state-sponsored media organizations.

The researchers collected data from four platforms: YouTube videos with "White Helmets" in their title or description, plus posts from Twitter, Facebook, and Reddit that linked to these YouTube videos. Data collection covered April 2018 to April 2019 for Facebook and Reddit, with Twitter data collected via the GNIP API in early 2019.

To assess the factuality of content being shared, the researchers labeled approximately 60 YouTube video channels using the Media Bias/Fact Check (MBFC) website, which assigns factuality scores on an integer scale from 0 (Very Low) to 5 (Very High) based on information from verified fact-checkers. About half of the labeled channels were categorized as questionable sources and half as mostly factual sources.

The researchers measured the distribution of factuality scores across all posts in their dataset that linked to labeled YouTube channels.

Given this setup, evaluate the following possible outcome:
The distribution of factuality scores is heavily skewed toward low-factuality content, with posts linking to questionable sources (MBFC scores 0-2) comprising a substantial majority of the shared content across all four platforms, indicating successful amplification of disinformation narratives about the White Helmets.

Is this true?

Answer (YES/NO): YES